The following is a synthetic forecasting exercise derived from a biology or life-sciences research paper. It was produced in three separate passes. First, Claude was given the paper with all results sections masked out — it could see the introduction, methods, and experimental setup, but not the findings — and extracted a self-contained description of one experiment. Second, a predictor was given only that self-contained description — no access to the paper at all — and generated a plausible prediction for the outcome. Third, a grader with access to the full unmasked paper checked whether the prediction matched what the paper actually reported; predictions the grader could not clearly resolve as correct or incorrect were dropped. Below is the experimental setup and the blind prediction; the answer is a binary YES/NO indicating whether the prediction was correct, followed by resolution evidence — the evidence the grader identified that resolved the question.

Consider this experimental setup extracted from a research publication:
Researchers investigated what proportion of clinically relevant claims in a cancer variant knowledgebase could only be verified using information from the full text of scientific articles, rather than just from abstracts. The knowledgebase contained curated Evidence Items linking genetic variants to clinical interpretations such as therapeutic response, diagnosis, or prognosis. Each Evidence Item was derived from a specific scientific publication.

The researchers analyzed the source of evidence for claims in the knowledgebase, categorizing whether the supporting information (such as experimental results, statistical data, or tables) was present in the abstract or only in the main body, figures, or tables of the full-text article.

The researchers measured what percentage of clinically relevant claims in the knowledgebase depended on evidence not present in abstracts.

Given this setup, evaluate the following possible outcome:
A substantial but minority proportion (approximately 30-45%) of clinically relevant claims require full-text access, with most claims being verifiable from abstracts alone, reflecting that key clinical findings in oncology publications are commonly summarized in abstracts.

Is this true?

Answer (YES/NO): NO